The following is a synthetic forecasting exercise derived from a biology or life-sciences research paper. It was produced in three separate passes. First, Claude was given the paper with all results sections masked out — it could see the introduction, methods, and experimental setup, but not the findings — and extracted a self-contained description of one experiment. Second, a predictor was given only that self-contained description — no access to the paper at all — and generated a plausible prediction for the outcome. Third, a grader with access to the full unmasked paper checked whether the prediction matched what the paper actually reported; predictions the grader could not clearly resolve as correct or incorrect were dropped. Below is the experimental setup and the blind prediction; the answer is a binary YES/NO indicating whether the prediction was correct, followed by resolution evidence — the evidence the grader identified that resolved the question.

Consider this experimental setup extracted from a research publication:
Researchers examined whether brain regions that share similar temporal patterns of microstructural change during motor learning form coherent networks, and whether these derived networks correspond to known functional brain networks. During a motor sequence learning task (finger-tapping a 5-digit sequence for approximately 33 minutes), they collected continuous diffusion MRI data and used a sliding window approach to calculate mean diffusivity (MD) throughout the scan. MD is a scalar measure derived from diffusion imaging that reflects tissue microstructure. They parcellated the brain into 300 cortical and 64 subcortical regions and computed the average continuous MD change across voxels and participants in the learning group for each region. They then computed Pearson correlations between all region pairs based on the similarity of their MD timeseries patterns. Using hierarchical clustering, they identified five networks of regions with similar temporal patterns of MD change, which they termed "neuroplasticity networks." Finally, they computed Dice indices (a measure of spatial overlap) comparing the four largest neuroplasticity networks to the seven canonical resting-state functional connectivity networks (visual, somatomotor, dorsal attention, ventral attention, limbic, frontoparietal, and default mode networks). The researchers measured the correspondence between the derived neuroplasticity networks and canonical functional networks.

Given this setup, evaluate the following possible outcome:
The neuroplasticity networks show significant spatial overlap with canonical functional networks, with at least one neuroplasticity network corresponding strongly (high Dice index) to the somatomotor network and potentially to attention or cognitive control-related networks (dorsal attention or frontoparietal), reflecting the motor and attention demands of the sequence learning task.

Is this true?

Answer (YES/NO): NO